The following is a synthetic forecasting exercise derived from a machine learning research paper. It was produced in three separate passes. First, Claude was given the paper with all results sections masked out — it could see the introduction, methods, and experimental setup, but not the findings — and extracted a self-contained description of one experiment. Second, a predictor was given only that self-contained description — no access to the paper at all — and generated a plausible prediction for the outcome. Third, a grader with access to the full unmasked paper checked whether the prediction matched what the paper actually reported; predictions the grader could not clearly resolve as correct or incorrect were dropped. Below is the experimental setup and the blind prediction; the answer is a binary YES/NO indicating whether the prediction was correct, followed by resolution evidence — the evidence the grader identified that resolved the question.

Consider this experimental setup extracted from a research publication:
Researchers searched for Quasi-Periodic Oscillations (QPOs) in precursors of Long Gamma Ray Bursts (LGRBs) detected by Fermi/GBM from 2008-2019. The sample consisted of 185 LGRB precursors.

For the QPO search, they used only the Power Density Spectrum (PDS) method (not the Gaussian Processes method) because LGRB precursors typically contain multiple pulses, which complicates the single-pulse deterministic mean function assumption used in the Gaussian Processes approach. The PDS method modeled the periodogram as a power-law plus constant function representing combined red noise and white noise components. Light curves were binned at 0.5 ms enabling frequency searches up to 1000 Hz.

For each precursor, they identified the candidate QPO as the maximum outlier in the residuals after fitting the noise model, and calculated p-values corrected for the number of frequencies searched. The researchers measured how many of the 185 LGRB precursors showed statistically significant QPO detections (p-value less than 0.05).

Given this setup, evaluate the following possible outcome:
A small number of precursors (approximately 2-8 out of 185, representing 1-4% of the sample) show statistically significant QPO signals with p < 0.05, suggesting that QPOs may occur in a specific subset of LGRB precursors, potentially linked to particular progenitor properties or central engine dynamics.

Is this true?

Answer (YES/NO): NO